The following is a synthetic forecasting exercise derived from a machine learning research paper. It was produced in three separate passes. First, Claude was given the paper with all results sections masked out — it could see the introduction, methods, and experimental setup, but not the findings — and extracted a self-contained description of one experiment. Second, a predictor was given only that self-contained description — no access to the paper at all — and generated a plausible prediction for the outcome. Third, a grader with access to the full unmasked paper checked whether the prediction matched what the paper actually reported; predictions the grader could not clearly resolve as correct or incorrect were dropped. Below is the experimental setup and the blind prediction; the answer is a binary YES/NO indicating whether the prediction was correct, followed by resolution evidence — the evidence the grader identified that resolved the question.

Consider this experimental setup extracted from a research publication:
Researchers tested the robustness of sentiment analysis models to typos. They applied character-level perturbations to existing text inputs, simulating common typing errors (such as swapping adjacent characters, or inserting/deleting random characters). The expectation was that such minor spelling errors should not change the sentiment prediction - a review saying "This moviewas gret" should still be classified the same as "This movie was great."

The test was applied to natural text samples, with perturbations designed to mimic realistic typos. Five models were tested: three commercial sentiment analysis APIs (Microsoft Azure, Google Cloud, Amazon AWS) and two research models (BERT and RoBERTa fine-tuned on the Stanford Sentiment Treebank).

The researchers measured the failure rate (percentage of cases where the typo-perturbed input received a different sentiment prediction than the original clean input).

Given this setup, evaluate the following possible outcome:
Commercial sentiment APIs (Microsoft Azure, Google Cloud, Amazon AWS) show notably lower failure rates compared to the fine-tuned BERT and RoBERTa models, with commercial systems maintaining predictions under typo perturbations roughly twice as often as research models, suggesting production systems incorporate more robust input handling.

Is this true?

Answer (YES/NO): NO